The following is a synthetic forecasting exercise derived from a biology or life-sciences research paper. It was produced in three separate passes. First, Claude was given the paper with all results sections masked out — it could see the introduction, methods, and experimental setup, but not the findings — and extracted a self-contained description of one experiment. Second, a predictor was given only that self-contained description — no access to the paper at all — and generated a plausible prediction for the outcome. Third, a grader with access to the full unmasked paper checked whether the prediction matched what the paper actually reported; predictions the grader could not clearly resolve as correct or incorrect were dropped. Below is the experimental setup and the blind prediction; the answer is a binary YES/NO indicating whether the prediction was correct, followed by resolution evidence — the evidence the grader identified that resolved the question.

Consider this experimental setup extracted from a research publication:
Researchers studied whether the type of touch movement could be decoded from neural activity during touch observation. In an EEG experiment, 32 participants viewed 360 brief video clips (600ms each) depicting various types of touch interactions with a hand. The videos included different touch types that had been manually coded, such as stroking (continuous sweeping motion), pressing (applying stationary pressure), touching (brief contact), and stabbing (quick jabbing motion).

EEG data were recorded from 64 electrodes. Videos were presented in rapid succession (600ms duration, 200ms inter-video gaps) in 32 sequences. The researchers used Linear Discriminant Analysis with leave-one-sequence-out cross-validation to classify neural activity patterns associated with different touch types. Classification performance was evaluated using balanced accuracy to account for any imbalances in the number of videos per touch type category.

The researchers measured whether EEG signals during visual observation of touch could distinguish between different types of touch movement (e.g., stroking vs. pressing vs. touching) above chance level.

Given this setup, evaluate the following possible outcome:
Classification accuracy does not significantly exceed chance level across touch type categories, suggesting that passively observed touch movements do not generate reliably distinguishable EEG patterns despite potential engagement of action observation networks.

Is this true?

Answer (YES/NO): YES